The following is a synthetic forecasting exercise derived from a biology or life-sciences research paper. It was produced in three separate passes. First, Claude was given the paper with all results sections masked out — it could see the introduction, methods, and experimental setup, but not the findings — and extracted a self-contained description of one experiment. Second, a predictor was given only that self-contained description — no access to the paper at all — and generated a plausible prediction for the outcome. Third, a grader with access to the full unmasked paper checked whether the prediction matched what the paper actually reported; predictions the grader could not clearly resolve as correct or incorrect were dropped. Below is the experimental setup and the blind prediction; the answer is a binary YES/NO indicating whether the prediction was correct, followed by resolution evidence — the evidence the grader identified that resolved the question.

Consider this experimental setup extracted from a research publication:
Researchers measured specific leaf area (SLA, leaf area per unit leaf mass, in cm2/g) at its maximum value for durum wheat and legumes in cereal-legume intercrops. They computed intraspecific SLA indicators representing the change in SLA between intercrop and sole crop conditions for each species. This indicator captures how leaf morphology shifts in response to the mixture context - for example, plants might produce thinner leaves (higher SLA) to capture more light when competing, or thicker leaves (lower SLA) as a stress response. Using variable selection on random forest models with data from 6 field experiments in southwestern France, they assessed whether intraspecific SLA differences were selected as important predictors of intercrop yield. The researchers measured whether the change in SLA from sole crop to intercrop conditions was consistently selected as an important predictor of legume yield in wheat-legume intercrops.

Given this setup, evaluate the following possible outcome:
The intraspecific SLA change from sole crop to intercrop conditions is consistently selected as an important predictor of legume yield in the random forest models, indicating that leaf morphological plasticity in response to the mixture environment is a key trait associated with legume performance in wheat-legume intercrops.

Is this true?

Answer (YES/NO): NO